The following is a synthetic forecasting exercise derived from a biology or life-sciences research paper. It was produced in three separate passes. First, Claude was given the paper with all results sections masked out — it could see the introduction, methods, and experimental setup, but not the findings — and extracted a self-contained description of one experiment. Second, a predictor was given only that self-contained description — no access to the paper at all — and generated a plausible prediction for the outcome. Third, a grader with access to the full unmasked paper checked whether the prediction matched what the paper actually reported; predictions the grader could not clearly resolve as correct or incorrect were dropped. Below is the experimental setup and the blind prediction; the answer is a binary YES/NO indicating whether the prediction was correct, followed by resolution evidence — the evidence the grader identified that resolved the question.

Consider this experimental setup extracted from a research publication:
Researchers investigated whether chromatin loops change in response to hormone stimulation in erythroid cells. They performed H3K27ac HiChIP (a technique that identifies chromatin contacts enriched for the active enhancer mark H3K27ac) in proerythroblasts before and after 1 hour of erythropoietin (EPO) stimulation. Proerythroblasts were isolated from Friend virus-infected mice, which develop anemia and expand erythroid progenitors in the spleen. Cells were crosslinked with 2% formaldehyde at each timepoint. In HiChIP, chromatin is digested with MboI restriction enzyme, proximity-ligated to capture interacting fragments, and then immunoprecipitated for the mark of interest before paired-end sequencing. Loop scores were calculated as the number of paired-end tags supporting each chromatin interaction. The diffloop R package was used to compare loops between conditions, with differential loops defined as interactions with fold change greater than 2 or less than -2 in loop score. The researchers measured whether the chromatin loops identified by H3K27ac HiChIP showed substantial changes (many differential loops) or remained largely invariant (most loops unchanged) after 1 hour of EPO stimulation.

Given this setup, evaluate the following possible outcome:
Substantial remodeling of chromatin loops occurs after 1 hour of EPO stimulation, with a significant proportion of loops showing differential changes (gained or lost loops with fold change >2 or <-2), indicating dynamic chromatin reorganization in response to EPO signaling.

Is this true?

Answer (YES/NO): NO